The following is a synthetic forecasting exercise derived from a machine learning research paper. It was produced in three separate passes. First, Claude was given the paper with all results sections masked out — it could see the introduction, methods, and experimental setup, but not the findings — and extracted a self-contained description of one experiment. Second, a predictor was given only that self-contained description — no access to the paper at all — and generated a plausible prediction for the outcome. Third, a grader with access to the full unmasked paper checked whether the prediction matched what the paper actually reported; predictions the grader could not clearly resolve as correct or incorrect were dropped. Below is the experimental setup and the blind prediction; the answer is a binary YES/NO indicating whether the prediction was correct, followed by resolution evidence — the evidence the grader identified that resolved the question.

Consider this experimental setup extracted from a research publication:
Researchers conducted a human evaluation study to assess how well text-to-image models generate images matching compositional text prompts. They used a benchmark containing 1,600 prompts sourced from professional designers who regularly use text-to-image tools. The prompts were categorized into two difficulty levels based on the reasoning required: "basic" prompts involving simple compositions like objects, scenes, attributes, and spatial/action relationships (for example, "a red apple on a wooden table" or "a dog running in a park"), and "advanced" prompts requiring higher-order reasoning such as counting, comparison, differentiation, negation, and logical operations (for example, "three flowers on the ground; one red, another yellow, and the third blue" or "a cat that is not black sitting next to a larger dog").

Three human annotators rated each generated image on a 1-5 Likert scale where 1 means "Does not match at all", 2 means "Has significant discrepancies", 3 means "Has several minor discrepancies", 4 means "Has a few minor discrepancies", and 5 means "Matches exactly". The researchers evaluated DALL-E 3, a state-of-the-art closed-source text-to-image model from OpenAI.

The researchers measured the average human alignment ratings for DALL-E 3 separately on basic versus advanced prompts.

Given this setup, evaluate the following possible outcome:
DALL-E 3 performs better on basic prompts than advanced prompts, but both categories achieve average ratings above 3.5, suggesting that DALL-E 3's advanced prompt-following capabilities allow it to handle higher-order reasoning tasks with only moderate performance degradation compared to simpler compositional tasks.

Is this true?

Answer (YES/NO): NO